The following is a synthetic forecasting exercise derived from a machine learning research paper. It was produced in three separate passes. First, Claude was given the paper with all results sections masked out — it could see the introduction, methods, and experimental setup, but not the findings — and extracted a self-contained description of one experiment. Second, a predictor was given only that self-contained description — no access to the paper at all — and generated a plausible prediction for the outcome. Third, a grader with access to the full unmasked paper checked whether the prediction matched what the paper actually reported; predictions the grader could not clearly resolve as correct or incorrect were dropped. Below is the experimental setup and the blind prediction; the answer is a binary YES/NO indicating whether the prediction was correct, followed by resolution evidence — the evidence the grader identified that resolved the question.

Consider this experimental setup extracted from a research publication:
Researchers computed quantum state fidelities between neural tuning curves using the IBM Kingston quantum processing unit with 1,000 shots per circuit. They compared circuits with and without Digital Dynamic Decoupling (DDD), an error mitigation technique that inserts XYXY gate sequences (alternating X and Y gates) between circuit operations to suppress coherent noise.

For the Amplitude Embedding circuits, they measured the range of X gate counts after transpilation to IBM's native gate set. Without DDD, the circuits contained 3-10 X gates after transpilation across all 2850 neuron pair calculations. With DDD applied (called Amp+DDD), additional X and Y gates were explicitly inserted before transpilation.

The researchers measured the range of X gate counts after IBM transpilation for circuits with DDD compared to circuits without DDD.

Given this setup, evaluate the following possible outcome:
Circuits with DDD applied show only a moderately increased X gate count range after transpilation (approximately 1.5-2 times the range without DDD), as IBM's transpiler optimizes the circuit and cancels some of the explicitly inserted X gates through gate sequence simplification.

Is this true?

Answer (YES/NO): NO